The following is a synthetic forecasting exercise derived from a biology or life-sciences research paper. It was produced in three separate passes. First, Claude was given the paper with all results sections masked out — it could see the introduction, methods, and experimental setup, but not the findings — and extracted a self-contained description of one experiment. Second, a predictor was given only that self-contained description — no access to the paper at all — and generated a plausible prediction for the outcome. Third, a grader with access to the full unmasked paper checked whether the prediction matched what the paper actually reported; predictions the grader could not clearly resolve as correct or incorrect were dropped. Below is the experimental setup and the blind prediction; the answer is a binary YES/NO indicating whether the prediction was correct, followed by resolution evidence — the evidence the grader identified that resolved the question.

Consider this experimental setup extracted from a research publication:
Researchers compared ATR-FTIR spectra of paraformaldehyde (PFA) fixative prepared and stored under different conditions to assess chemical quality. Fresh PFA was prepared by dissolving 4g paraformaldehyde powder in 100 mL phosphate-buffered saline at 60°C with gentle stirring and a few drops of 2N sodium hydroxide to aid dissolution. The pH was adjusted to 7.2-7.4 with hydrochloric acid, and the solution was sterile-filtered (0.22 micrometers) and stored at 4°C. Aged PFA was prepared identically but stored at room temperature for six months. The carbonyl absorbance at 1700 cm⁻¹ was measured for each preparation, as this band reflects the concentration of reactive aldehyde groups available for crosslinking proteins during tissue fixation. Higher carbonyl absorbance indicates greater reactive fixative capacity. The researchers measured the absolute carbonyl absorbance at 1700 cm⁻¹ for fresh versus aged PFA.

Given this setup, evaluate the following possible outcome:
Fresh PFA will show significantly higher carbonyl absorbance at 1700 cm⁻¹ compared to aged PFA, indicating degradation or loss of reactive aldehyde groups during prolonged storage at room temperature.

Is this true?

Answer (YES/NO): YES